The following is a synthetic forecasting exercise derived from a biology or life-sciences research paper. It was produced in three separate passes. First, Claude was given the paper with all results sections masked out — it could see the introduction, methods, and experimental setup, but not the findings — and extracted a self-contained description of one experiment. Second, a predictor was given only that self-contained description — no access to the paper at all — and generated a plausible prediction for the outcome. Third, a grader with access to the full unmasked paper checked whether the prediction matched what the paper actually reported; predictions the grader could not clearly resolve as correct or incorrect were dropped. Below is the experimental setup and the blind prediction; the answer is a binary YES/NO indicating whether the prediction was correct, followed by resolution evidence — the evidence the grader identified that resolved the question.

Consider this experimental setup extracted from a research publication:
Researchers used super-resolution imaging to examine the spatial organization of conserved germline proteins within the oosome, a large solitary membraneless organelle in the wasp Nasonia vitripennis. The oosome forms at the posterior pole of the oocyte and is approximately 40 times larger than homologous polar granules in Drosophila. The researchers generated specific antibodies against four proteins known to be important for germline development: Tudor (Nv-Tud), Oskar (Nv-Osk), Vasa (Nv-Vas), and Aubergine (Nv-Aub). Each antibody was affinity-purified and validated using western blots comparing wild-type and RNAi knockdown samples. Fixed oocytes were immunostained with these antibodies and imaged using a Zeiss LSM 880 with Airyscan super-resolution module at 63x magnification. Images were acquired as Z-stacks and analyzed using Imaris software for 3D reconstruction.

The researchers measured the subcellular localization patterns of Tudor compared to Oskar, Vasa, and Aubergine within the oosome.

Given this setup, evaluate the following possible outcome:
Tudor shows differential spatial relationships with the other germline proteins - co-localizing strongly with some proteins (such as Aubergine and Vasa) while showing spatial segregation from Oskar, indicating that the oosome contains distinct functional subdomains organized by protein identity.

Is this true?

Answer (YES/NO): NO